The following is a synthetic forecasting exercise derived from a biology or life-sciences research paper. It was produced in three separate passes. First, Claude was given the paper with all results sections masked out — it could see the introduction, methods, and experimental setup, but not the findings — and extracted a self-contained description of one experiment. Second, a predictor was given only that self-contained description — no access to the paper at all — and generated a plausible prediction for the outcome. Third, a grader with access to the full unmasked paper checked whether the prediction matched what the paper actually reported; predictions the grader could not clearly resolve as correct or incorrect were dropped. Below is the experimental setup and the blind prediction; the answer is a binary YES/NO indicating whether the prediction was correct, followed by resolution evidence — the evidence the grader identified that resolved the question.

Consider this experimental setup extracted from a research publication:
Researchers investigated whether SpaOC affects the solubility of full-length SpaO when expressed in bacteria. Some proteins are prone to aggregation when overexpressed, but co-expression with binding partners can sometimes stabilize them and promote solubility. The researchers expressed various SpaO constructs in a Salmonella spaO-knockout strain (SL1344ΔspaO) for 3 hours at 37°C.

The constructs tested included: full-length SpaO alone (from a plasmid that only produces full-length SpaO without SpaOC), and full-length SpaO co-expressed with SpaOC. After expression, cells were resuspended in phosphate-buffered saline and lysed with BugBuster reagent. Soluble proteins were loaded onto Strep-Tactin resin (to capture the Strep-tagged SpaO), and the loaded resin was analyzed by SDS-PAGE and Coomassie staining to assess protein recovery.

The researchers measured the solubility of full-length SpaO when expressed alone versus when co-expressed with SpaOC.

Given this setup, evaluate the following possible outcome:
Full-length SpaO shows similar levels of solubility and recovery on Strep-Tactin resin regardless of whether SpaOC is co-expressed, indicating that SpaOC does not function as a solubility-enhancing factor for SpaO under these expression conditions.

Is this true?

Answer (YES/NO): NO